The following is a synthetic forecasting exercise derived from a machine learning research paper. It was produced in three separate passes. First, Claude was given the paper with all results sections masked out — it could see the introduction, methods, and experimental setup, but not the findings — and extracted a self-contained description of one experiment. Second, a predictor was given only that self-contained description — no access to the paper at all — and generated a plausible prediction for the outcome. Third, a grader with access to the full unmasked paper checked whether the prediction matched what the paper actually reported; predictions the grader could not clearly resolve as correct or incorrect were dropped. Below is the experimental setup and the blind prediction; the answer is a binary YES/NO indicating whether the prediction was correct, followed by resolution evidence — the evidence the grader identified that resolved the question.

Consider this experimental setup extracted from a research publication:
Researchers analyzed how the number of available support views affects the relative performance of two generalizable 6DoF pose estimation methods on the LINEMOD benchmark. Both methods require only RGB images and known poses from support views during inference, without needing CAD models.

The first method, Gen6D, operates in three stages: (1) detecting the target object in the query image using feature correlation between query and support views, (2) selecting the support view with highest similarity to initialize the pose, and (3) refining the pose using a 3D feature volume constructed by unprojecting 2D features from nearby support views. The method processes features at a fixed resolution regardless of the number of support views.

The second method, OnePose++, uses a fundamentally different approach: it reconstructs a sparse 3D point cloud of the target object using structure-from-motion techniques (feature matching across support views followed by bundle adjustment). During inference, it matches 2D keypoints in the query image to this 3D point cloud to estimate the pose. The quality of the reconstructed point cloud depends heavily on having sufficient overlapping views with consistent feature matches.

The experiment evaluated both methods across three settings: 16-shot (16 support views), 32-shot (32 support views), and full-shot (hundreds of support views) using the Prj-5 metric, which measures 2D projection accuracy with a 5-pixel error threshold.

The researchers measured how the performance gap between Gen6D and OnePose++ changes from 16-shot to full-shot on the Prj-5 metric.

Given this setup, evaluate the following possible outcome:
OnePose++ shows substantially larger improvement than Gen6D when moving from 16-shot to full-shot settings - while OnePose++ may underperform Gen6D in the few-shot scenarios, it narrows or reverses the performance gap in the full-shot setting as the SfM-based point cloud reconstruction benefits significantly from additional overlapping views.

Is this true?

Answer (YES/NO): YES